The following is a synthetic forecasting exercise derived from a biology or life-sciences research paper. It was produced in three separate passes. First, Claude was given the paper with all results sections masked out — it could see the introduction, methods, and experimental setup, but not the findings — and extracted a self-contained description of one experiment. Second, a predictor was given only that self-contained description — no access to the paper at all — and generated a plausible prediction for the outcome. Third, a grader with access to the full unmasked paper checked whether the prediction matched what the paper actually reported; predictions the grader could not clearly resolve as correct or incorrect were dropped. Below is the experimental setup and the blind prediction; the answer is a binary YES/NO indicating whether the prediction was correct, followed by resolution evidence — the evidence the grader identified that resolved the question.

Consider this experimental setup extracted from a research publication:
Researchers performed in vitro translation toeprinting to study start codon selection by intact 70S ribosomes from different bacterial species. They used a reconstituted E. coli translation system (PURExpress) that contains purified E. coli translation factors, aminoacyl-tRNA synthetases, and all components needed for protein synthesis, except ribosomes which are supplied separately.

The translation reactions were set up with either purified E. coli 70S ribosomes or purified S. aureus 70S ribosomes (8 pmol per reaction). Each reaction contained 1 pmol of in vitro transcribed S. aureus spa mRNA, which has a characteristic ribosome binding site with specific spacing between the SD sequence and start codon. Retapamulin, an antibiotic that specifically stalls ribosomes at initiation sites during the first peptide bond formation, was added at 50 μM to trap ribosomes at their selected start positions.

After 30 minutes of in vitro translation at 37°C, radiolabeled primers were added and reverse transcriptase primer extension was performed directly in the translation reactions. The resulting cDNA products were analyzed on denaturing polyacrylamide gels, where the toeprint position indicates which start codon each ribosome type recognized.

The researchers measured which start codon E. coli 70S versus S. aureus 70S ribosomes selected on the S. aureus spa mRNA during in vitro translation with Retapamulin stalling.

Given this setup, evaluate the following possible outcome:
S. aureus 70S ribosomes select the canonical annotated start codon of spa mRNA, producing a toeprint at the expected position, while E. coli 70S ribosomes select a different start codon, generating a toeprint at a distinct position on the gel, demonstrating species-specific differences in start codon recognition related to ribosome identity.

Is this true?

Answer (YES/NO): NO